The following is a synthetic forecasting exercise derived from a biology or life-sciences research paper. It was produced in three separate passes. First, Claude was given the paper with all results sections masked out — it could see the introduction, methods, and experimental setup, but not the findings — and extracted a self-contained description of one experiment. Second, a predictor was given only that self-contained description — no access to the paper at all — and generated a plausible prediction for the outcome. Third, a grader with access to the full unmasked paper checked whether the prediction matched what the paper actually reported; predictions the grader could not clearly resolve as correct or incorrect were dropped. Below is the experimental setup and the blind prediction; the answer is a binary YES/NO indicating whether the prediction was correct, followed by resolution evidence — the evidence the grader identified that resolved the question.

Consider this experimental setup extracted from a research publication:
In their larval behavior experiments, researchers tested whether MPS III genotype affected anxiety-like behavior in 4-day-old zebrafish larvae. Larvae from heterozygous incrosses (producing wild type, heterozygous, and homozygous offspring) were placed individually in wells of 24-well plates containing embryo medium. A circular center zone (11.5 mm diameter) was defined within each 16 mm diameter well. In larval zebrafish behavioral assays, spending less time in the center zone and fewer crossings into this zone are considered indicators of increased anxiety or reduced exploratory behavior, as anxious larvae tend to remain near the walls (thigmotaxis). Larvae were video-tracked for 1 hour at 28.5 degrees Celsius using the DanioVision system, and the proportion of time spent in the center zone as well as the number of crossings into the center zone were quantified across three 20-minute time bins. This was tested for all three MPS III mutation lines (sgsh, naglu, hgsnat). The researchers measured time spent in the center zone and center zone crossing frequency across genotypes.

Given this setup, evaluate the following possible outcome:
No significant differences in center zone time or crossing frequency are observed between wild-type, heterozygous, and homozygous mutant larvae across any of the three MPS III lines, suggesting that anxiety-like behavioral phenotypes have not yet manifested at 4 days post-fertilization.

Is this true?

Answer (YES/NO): YES